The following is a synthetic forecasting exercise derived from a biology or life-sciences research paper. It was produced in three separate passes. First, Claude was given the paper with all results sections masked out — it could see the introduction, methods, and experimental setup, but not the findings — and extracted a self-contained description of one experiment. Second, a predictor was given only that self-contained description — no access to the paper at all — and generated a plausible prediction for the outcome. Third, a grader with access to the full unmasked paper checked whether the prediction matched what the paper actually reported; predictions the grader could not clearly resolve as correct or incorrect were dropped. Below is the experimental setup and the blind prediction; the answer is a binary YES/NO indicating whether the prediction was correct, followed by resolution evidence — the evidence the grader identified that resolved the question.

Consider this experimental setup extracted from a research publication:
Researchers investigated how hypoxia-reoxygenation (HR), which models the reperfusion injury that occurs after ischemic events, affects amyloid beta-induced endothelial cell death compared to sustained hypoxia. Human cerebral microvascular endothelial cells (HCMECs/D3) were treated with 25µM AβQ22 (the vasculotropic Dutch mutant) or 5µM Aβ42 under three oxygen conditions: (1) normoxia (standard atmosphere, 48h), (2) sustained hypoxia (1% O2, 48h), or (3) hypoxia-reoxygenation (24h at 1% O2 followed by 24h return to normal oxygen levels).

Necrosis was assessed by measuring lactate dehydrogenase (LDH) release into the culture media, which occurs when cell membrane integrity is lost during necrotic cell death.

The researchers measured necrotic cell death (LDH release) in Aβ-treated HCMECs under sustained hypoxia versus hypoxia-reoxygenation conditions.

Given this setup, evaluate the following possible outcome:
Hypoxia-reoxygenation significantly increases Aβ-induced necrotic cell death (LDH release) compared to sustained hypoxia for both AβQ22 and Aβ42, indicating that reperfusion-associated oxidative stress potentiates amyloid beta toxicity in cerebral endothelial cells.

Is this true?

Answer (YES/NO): NO